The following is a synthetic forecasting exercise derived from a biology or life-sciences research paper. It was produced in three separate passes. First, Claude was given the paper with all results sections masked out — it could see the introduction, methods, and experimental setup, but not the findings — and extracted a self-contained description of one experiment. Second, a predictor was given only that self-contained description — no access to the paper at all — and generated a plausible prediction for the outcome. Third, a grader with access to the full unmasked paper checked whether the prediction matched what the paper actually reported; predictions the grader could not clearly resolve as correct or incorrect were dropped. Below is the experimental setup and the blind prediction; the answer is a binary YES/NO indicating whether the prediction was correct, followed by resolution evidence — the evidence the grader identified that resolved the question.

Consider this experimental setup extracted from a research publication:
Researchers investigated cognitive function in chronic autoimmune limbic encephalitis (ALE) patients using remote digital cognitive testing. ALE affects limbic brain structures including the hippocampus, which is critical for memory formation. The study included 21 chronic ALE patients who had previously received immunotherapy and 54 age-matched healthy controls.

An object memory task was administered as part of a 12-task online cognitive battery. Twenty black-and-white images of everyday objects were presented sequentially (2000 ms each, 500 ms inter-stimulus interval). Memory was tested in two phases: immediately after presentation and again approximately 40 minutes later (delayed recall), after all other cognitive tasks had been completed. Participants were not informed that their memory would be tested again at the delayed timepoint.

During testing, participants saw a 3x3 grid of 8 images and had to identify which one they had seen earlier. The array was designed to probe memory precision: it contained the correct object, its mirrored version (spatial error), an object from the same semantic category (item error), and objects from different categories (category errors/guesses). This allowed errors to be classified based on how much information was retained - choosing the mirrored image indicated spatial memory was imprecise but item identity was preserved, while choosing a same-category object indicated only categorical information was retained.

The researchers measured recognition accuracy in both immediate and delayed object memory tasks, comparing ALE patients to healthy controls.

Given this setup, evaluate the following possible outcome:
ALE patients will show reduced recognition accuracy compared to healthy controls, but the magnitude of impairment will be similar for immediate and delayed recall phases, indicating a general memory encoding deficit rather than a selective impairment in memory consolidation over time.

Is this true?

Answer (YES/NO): YES